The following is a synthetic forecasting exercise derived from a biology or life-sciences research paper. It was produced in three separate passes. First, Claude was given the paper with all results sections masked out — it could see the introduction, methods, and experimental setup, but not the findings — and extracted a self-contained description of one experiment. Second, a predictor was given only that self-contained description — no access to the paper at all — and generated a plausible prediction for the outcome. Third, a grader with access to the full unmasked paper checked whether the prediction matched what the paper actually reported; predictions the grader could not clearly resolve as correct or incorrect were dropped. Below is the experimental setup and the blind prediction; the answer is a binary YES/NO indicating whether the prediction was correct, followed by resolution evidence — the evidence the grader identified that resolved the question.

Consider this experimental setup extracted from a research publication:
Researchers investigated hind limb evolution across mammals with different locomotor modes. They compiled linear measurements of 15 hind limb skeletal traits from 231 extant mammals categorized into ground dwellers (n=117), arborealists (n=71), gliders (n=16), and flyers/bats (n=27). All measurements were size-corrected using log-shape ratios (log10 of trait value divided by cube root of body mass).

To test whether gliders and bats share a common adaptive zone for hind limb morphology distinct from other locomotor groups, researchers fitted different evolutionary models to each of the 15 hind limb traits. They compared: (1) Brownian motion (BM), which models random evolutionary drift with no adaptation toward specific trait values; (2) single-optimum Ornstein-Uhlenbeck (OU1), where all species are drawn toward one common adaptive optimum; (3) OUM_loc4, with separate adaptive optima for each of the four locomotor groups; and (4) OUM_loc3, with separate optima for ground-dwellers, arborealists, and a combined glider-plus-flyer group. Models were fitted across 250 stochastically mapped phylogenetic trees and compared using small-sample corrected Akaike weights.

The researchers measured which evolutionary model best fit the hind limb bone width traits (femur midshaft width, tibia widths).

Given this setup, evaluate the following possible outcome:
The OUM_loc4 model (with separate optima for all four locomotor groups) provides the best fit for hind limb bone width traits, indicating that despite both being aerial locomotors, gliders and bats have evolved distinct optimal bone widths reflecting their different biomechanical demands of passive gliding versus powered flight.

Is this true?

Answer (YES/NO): NO